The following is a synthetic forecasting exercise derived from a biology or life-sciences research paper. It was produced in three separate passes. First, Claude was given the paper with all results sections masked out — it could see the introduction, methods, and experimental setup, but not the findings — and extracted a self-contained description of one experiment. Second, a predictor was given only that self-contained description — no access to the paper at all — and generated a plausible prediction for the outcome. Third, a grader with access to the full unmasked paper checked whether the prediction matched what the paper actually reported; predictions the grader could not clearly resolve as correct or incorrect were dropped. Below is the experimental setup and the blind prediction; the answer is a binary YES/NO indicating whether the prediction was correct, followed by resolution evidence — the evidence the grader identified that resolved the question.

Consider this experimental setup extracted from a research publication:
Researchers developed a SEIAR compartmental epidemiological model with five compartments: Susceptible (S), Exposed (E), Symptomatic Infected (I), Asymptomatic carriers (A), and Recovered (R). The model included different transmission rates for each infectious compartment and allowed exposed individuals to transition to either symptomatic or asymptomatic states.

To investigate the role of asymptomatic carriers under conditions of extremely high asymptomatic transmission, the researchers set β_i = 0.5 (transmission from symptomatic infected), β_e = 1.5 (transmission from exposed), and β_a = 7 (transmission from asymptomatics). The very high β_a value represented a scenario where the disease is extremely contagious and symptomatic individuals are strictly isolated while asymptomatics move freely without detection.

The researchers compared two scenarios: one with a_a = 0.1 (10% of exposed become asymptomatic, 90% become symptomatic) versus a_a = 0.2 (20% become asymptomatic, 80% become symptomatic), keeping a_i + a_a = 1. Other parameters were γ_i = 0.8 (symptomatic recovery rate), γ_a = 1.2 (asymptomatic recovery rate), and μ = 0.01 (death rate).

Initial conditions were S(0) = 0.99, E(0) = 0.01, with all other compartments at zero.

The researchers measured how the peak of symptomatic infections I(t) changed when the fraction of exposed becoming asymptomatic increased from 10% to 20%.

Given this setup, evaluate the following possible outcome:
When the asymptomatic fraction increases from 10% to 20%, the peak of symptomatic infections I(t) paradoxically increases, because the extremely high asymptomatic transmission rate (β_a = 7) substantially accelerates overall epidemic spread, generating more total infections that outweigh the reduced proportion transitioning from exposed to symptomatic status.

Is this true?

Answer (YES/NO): YES